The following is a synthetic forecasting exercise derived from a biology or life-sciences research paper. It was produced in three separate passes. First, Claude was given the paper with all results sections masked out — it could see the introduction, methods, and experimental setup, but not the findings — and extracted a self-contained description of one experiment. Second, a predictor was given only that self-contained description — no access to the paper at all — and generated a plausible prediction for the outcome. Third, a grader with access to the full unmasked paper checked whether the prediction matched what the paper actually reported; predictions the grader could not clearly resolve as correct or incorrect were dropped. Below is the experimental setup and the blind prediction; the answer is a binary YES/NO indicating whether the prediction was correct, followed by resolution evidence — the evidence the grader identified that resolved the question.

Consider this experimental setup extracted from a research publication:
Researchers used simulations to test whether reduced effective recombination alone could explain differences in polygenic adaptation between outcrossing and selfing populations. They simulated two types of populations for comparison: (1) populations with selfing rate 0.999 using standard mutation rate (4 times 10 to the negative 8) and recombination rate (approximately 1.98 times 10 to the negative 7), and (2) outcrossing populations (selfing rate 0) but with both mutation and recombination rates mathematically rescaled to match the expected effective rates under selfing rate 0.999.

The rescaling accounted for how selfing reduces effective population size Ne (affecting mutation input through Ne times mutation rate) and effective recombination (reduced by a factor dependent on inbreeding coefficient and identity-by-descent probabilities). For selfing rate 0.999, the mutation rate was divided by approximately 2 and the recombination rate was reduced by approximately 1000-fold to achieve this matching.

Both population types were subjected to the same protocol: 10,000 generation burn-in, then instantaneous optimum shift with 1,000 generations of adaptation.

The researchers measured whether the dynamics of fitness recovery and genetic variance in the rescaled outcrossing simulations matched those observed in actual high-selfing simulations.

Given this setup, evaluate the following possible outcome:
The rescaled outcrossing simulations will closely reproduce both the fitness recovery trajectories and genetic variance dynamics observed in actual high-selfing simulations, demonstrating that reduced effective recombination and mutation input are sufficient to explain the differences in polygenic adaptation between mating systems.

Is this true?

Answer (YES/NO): NO